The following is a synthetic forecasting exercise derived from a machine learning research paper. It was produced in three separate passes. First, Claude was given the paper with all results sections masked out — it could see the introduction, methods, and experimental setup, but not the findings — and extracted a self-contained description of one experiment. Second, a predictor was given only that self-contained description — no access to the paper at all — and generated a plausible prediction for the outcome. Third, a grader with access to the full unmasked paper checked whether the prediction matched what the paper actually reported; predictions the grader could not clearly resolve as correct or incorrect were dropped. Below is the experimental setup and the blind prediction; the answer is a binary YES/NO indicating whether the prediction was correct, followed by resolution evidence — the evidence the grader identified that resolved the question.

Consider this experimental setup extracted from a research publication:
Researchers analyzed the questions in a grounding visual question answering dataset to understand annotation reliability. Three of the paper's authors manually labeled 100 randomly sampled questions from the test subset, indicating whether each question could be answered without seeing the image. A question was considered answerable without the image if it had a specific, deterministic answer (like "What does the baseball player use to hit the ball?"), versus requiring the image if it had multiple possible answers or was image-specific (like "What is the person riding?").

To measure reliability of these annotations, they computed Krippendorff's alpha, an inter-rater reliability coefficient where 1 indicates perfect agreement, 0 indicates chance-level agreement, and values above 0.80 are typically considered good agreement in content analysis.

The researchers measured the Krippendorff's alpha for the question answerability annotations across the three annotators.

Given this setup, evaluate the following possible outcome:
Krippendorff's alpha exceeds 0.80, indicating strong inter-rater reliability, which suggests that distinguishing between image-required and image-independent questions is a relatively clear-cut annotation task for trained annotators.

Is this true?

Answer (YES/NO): YES